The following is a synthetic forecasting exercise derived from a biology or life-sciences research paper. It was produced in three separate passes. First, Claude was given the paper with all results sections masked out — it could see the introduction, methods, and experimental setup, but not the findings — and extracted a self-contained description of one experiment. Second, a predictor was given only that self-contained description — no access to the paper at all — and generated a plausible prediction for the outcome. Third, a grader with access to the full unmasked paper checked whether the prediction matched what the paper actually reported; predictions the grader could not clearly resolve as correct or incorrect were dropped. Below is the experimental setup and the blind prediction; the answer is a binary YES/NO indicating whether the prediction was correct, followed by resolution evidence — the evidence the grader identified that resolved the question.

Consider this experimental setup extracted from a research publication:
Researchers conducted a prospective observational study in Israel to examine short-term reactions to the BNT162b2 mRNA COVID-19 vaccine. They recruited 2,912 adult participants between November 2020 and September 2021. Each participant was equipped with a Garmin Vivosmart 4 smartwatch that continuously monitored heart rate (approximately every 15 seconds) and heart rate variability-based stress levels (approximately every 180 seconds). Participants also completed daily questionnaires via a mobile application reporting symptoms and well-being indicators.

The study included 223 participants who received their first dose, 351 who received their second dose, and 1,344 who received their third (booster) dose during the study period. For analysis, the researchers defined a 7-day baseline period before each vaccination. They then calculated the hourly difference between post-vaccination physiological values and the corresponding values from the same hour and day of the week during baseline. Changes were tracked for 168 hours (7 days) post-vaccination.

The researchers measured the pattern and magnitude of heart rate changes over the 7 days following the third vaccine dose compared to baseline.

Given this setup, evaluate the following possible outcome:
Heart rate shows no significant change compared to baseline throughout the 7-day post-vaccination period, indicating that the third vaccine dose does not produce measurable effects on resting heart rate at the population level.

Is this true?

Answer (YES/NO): NO